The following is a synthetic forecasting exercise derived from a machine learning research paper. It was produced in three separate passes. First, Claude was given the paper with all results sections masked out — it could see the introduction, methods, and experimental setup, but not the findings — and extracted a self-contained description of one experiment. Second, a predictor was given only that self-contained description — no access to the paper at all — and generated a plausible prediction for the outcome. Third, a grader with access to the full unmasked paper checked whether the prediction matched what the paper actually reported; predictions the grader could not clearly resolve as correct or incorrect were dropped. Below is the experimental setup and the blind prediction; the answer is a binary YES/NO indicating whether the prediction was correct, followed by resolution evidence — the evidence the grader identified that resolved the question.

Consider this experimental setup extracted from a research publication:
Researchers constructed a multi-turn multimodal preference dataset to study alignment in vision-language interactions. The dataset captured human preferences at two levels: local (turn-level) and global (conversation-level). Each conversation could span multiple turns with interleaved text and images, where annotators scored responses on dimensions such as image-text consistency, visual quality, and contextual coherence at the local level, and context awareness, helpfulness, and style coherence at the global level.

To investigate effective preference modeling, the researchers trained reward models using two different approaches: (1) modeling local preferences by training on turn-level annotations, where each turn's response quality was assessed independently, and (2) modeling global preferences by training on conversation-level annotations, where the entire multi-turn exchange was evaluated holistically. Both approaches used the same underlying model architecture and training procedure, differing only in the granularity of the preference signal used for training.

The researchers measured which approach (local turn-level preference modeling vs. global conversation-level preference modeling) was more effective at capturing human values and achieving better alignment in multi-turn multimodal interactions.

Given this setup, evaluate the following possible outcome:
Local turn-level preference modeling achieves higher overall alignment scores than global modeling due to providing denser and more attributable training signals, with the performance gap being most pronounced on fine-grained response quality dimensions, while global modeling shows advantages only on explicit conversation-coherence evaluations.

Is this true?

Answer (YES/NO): NO